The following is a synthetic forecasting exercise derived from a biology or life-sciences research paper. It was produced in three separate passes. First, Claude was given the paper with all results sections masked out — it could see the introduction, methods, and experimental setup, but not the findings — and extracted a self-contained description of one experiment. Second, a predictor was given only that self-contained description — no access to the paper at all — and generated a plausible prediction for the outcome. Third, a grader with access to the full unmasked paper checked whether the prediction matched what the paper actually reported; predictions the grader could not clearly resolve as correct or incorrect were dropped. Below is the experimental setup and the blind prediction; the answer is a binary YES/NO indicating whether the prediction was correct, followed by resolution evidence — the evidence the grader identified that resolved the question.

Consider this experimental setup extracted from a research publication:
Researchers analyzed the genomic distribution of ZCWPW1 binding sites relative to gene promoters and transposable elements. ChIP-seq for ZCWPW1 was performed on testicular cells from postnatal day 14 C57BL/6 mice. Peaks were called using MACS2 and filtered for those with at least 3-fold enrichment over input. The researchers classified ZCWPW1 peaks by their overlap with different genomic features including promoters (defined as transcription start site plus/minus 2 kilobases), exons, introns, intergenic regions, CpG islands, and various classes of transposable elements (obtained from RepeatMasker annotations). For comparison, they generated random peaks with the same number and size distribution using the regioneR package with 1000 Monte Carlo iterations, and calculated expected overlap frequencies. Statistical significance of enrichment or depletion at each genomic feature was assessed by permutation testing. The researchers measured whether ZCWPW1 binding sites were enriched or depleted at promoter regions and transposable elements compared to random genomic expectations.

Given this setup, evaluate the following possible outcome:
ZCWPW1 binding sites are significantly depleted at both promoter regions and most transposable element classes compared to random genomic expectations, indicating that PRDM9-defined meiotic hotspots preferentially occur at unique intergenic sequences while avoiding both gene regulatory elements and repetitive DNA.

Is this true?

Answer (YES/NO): NO